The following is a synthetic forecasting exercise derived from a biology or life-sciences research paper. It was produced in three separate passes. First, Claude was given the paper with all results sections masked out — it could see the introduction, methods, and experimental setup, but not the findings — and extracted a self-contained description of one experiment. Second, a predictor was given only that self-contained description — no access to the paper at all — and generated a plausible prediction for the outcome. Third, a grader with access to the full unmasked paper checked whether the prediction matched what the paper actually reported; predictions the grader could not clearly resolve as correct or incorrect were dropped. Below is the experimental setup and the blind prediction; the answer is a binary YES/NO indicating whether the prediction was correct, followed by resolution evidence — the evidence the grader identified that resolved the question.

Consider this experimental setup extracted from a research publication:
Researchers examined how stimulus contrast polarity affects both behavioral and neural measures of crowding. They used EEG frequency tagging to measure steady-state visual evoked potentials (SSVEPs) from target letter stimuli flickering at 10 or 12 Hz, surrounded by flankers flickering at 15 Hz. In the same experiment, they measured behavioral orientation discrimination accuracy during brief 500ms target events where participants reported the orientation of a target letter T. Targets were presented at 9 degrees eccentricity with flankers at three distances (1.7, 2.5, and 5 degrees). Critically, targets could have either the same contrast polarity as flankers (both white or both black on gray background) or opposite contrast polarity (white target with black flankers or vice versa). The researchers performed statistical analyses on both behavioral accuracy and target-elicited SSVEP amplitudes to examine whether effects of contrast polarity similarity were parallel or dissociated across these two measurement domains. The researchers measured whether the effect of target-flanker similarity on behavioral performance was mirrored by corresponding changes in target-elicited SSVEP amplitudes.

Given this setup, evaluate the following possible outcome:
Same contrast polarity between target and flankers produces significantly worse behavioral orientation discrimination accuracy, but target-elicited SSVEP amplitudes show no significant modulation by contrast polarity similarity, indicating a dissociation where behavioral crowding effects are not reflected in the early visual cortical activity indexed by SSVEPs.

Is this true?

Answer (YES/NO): NO